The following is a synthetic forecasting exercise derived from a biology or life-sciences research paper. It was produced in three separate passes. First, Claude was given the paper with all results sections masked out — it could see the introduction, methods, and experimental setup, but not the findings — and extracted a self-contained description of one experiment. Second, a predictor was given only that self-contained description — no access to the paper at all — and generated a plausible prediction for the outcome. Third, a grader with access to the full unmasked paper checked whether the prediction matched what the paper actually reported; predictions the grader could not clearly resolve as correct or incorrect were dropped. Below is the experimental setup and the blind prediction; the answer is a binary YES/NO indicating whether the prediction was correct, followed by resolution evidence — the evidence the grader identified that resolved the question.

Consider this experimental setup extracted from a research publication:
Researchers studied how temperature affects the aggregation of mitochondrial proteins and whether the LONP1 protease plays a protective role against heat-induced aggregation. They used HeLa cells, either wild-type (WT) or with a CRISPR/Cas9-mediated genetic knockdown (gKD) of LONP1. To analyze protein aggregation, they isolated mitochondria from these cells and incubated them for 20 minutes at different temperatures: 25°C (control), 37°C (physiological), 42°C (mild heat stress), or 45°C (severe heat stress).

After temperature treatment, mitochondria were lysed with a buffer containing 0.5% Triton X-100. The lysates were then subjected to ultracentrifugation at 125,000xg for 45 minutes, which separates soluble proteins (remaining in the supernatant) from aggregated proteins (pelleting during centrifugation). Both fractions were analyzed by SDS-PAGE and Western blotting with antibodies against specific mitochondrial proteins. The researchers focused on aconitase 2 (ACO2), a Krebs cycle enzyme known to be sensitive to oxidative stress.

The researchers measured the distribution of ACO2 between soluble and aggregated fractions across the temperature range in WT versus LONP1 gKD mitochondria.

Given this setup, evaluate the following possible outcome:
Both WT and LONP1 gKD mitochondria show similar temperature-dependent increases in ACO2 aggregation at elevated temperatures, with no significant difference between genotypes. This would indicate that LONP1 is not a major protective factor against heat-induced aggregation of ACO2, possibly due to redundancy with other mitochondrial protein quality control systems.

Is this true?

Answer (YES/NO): YES